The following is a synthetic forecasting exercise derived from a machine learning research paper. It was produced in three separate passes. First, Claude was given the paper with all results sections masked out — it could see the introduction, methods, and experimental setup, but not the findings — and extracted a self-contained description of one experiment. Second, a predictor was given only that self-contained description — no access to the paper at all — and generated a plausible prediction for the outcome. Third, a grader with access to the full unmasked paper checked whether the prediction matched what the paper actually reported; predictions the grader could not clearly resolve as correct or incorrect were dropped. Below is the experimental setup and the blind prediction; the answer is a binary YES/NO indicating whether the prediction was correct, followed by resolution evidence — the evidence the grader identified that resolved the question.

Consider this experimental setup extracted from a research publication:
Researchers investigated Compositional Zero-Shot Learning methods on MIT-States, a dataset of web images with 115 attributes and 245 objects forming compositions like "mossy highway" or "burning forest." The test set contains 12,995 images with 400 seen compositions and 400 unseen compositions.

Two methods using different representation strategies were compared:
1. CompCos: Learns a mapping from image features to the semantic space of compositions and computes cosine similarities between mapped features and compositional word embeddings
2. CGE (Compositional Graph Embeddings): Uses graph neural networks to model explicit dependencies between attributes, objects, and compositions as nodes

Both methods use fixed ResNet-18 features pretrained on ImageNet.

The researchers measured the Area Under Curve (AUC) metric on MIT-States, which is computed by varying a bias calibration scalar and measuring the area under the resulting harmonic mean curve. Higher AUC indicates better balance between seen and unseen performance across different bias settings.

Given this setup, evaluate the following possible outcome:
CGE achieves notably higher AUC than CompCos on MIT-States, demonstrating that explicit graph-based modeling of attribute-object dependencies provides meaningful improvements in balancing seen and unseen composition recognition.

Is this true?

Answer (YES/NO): YES